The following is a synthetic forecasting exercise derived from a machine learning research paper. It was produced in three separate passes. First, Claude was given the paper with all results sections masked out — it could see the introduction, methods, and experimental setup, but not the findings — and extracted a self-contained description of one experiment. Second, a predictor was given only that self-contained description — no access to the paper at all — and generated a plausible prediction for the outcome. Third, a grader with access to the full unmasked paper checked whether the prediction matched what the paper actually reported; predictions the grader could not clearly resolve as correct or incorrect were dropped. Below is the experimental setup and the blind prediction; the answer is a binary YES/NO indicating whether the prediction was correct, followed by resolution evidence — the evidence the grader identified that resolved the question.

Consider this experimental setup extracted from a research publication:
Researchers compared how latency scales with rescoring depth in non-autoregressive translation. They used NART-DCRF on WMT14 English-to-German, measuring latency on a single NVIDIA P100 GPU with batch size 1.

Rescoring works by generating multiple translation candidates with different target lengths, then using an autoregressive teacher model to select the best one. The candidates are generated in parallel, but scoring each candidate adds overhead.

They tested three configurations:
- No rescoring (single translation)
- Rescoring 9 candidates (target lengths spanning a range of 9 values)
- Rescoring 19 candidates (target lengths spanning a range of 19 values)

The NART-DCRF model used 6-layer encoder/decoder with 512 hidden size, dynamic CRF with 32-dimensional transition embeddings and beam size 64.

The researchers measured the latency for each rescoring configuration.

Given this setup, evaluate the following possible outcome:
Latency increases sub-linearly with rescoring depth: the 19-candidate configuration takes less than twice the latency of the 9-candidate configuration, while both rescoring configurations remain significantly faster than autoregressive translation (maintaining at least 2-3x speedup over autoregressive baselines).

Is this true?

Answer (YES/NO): YES